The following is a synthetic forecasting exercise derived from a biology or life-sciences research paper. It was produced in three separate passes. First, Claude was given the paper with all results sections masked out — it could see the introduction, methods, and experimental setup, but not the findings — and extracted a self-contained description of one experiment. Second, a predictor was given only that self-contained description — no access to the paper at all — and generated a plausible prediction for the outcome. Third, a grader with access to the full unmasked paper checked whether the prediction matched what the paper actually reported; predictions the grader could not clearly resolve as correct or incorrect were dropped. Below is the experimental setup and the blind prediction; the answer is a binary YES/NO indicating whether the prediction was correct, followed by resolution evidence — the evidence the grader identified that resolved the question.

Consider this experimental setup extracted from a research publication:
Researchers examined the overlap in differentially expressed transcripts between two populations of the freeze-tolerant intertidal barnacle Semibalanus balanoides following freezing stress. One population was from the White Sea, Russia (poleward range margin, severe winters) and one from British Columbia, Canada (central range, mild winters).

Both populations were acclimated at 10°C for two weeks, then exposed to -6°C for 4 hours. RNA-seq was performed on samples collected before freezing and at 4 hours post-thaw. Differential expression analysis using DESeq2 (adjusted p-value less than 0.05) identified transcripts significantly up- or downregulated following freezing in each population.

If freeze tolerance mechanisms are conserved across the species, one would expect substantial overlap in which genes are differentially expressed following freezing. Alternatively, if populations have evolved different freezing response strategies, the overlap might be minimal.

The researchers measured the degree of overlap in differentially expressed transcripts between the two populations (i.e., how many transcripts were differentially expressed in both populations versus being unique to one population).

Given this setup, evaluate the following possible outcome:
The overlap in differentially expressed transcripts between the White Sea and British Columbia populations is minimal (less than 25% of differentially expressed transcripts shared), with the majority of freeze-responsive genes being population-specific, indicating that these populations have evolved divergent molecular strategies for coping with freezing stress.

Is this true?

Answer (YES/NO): YES